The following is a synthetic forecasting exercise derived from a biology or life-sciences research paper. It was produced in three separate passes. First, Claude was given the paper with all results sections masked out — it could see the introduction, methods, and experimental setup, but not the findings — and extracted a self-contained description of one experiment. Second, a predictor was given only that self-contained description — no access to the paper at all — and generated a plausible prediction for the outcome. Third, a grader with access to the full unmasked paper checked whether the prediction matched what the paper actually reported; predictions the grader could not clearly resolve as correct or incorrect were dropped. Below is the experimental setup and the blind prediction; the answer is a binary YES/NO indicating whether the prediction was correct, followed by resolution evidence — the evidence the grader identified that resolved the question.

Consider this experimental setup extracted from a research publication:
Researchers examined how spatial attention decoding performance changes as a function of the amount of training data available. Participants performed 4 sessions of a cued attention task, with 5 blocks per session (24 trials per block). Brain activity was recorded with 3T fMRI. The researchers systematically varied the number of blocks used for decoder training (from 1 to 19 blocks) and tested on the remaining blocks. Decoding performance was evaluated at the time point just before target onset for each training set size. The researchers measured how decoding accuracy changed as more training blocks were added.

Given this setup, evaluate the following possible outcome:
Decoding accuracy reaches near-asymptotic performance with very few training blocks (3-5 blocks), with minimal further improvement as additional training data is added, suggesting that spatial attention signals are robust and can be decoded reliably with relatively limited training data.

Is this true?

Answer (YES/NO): NO